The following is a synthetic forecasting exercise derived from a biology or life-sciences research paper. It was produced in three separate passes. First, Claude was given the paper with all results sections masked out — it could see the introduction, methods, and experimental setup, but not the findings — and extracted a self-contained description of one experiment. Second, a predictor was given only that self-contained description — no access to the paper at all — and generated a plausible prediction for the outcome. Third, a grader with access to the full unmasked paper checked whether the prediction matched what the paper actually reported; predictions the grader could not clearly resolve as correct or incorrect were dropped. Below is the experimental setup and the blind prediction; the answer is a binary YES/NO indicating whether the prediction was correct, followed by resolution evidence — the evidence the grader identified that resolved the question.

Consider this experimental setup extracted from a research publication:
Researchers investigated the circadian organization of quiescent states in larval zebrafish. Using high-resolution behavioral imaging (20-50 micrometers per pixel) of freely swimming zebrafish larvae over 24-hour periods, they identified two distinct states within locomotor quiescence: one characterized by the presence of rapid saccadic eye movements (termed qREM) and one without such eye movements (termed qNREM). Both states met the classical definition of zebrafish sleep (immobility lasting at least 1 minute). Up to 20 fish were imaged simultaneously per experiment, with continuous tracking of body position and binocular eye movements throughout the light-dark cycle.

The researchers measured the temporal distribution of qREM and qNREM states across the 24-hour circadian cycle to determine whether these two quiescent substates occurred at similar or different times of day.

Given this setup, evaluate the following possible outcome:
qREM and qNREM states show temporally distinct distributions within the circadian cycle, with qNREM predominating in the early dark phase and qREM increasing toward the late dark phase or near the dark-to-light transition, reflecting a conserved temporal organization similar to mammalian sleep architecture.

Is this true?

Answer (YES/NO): NO